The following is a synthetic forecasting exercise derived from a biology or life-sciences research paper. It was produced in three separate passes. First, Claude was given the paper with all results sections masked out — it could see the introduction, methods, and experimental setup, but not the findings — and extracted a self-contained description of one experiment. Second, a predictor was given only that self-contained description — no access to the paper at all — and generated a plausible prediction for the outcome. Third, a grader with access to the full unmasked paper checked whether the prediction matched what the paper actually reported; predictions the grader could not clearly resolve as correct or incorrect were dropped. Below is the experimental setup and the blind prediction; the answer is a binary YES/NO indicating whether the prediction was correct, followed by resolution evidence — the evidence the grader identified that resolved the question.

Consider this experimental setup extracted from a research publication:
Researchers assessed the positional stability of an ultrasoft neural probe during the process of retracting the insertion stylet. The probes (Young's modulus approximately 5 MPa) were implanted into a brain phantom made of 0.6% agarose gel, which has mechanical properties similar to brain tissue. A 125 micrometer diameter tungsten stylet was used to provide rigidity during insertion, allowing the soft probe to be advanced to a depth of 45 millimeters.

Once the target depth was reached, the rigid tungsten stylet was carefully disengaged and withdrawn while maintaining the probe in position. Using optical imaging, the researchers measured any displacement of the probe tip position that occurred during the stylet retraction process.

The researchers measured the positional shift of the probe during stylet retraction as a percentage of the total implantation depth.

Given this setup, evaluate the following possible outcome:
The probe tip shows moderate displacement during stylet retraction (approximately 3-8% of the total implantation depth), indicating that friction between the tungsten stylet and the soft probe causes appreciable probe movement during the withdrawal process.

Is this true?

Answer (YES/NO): NO